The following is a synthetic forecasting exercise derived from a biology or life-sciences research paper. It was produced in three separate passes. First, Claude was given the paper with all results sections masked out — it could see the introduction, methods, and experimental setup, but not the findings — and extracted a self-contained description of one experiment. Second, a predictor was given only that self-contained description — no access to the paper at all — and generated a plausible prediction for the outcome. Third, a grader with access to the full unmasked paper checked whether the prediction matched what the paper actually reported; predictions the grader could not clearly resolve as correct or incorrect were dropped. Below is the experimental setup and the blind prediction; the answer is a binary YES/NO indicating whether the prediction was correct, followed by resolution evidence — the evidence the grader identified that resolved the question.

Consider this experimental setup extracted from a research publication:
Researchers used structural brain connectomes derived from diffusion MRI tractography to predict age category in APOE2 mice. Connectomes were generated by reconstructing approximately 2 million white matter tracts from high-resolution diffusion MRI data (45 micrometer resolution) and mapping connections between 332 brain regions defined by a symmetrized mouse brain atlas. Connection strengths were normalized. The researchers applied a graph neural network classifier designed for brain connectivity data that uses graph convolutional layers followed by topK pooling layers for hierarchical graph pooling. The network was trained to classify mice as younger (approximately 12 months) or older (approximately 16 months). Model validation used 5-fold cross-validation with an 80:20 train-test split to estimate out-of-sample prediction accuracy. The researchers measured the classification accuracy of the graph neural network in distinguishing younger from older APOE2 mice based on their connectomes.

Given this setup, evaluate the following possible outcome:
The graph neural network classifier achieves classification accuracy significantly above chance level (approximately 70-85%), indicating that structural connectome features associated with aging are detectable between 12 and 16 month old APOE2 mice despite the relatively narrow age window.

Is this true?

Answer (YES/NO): YES